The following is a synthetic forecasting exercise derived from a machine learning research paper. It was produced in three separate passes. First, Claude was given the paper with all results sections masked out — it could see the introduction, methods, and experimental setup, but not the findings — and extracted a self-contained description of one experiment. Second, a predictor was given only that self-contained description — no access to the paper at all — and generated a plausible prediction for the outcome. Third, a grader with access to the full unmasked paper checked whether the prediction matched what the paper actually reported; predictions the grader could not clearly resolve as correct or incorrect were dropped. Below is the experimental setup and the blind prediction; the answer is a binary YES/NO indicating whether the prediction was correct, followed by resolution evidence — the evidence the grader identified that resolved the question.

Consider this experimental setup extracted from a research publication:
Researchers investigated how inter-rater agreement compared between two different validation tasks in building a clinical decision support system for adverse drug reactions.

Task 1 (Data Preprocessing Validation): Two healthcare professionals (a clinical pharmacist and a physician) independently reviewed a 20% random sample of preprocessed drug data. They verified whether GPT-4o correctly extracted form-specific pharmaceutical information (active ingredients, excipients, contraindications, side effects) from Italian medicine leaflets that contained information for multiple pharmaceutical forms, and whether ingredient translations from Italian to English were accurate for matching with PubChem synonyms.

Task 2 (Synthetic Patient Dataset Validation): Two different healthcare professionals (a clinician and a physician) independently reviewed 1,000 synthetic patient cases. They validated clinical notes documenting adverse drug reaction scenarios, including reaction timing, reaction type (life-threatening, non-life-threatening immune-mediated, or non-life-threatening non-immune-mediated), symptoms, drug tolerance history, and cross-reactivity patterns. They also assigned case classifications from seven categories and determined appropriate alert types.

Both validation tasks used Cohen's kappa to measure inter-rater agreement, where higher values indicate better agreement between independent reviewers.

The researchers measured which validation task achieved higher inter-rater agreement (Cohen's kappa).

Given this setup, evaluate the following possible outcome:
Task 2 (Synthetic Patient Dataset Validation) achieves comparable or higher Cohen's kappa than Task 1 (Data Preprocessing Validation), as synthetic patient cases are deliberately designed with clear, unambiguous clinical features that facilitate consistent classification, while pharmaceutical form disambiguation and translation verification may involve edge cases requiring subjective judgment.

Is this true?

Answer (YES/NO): NO